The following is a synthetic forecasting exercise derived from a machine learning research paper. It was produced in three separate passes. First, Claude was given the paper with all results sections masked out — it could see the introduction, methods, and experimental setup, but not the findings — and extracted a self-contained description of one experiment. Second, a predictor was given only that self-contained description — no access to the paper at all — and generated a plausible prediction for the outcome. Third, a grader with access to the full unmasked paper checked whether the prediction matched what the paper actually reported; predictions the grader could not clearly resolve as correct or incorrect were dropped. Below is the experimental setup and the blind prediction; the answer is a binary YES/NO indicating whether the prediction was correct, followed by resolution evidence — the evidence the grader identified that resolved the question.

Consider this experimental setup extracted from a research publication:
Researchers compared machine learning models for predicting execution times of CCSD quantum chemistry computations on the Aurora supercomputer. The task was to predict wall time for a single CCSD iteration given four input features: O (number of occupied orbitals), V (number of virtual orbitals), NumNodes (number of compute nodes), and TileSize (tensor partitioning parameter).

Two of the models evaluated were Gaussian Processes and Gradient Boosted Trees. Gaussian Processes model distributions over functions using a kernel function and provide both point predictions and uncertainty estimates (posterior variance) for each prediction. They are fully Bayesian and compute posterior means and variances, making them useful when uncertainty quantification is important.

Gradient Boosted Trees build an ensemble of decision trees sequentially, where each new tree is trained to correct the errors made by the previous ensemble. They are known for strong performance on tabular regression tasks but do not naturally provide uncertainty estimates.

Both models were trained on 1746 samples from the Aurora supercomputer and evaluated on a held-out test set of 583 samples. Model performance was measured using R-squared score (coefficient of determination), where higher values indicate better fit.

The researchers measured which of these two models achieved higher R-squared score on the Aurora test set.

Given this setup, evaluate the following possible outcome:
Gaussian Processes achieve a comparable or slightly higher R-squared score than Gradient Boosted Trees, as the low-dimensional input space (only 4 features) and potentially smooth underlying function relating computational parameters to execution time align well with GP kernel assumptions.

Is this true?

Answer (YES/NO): NO